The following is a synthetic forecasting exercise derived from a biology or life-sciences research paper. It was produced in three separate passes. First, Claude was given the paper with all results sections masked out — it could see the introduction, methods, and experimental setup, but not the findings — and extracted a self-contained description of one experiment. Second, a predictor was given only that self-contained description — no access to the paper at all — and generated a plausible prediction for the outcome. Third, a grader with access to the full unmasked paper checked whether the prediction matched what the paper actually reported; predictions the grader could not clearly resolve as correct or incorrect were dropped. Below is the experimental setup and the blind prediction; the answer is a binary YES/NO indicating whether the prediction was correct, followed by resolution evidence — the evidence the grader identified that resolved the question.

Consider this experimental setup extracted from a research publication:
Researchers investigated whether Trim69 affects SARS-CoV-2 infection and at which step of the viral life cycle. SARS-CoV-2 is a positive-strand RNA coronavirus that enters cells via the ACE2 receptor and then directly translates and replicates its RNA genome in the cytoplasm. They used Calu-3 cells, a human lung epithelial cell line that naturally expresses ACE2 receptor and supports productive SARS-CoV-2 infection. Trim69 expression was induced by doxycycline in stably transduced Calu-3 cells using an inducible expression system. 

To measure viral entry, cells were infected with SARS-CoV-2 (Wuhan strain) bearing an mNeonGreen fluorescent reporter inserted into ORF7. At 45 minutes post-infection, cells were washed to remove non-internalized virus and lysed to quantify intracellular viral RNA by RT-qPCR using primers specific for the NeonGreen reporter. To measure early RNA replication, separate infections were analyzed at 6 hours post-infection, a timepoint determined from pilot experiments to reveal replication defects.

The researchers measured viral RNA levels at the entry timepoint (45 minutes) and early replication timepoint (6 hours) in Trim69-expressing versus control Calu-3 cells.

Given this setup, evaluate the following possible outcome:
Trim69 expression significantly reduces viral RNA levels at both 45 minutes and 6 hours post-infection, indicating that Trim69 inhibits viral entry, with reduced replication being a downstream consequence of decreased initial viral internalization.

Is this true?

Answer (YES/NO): NO